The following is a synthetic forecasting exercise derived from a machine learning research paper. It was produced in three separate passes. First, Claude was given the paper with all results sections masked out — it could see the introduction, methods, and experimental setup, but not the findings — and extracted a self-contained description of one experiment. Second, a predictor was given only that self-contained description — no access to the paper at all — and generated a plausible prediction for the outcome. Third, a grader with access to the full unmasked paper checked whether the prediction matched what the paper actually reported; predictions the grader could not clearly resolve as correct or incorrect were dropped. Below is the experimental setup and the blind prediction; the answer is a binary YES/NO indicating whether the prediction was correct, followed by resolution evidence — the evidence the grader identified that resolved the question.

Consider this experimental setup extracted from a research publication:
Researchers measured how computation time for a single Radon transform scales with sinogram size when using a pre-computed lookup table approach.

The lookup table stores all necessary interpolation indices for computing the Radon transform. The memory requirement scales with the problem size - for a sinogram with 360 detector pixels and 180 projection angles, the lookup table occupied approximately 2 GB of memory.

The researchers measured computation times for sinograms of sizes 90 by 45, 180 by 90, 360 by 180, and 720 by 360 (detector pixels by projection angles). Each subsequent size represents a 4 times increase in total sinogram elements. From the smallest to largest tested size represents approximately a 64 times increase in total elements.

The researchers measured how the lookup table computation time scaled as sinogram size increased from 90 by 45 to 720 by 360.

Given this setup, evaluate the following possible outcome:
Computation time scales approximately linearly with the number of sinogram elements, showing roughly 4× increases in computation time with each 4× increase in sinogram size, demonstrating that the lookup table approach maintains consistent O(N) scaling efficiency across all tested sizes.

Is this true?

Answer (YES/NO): NO